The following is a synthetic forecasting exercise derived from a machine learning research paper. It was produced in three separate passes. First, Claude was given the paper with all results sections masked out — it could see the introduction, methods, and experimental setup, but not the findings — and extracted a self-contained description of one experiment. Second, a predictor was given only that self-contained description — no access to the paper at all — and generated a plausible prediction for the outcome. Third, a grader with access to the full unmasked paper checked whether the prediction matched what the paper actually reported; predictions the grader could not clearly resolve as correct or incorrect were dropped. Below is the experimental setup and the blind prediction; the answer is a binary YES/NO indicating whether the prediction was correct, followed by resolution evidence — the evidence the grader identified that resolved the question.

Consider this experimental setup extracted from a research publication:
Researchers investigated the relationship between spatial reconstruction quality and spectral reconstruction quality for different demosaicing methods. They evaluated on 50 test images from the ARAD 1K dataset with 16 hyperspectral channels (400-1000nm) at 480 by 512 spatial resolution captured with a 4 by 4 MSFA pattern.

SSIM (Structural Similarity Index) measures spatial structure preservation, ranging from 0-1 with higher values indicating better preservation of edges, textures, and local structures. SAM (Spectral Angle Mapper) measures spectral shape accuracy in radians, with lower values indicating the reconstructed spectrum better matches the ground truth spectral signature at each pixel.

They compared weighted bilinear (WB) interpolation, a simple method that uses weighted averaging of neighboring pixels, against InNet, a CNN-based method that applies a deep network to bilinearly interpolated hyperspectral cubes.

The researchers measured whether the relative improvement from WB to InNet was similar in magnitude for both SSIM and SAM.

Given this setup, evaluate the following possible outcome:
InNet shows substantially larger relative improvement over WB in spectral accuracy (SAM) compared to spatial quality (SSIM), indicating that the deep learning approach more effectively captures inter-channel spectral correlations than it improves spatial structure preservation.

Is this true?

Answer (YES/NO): YES